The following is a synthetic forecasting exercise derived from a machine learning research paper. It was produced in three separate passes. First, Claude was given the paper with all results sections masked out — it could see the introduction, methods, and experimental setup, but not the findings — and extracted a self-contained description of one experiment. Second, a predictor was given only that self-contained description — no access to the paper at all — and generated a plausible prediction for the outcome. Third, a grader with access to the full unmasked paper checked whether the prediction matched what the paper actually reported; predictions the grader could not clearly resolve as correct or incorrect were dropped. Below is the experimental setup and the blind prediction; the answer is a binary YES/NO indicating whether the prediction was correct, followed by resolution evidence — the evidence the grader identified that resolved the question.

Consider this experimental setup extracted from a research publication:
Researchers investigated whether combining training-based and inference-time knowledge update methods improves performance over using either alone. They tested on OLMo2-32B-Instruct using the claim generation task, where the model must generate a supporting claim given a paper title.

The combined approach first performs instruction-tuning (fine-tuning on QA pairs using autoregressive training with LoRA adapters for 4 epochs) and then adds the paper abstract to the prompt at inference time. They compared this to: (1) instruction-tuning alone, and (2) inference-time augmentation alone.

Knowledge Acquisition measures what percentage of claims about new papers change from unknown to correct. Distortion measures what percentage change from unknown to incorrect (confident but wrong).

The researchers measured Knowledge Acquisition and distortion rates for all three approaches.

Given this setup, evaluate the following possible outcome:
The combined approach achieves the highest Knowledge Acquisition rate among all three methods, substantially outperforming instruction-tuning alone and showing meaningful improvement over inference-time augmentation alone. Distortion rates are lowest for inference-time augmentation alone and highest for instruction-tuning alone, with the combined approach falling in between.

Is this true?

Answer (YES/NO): NO